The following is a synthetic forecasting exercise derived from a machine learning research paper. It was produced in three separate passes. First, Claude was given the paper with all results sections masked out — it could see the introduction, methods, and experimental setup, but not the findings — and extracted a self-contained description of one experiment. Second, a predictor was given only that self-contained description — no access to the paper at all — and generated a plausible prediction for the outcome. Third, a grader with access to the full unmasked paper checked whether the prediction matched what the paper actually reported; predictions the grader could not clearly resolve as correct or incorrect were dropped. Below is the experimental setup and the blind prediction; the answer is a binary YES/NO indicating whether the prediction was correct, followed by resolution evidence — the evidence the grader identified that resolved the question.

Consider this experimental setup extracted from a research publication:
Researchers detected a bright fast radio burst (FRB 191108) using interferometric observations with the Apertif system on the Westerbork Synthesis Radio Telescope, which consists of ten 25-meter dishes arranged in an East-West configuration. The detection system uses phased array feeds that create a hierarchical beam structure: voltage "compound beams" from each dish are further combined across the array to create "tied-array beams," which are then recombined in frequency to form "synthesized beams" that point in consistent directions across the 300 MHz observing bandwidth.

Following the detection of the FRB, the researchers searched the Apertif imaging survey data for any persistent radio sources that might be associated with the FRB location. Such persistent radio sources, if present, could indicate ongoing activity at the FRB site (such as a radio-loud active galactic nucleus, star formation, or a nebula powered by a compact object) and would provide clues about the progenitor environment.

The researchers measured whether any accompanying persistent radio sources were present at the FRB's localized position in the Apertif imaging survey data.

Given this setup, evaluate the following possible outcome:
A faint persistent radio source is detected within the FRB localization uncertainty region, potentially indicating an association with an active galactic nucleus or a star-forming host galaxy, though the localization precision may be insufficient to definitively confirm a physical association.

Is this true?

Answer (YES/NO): NO